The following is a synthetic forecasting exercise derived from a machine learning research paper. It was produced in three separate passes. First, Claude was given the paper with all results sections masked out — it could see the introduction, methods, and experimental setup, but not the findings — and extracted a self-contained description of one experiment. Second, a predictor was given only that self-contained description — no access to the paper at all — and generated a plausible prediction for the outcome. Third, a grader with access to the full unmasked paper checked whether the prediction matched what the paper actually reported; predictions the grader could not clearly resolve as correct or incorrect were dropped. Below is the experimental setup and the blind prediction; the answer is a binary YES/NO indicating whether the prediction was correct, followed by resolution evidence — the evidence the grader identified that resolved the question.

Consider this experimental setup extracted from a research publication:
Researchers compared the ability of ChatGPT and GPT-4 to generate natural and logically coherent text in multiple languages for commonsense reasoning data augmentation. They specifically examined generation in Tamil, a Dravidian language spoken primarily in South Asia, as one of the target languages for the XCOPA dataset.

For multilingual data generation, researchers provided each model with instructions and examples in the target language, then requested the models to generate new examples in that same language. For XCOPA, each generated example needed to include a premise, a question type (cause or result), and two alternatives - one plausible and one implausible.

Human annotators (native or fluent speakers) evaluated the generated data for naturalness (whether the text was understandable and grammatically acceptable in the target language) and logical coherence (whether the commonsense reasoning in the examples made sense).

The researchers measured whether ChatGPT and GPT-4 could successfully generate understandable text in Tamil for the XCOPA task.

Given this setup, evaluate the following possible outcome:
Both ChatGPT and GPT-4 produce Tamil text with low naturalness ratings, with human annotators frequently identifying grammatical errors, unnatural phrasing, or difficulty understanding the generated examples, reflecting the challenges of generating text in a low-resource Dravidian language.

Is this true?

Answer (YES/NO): YES